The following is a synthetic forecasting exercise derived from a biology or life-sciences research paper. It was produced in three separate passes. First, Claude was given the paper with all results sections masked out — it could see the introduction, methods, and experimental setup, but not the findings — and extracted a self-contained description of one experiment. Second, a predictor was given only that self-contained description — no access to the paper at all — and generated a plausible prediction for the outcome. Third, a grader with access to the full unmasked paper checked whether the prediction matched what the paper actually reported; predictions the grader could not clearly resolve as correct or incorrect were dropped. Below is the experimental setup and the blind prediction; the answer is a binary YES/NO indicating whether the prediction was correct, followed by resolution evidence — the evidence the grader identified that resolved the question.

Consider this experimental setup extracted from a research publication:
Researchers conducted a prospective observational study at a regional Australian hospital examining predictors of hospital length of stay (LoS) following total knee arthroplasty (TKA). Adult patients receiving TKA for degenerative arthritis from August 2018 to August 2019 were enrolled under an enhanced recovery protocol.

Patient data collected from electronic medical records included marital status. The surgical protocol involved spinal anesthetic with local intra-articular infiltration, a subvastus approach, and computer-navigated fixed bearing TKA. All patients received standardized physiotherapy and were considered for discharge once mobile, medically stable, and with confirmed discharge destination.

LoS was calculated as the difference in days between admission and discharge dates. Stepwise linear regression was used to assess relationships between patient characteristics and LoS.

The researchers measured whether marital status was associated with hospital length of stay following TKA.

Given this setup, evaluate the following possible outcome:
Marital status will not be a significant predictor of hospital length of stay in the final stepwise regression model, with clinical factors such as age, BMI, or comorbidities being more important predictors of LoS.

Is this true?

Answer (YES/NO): YES